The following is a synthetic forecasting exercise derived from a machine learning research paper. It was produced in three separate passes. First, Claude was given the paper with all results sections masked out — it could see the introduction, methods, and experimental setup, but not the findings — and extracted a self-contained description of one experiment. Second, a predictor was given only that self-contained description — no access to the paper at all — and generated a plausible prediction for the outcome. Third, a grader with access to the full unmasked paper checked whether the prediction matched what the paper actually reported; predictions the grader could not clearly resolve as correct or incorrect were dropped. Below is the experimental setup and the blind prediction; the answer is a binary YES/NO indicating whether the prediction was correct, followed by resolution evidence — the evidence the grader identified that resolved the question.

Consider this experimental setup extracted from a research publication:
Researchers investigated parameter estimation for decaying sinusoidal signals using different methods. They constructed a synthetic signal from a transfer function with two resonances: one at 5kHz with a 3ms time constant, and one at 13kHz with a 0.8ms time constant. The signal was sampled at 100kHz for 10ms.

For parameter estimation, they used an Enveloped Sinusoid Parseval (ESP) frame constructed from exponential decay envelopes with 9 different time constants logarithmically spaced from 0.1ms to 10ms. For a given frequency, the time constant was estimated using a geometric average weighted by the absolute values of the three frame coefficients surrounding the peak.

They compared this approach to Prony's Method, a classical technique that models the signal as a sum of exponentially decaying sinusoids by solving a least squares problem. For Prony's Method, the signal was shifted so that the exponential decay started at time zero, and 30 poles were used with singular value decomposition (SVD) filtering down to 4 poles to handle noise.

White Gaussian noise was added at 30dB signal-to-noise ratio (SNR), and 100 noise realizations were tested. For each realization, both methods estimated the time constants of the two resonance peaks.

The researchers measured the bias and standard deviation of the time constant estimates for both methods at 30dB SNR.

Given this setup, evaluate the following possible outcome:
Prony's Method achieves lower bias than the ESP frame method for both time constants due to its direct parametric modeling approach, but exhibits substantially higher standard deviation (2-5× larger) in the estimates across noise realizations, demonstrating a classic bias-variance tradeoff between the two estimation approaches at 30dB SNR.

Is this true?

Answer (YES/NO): NO